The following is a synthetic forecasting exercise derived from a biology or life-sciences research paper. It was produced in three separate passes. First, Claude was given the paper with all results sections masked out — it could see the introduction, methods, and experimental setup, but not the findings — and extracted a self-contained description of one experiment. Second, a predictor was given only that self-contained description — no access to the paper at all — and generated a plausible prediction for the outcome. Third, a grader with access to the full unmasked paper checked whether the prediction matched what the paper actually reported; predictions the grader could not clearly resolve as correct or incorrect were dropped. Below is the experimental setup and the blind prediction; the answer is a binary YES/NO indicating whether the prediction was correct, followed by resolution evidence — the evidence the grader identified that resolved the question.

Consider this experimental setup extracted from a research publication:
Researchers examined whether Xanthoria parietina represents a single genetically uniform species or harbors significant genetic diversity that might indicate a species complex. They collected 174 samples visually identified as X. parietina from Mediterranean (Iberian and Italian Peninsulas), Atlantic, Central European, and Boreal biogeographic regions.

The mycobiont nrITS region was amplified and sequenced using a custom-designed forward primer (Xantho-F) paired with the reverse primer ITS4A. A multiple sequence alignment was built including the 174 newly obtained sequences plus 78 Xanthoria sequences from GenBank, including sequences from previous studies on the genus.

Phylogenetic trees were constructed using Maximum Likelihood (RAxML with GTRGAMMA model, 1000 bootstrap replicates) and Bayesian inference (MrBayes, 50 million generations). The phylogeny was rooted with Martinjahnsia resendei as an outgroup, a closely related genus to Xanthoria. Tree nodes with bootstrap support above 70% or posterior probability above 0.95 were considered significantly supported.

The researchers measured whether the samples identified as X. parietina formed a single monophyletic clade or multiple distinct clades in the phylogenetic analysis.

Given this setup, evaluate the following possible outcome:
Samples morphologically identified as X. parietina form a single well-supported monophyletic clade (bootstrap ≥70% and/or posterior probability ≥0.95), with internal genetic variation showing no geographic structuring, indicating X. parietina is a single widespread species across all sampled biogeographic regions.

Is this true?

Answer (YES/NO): NO